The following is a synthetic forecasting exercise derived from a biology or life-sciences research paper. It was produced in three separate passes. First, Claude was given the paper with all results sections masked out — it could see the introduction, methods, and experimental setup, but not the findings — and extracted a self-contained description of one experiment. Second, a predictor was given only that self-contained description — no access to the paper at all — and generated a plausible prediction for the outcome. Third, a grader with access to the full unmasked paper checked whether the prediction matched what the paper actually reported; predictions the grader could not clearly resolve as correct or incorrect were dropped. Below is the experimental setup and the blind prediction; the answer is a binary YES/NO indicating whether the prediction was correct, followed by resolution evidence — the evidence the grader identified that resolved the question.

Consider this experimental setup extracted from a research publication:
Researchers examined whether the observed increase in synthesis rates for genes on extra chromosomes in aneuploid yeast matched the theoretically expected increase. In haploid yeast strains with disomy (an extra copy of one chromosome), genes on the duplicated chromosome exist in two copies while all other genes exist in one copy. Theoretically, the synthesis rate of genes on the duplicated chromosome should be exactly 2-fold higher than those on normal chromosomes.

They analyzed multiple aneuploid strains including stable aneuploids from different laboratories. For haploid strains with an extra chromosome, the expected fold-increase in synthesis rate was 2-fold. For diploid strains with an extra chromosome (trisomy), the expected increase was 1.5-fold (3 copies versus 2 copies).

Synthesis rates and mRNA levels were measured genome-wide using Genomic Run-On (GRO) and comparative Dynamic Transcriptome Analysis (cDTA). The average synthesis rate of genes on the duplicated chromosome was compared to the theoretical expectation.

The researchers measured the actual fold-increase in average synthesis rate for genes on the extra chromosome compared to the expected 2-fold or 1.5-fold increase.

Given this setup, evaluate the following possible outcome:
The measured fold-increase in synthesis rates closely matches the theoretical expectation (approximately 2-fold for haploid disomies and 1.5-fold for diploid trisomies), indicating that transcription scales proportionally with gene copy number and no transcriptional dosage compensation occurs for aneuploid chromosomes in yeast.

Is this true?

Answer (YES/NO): NO